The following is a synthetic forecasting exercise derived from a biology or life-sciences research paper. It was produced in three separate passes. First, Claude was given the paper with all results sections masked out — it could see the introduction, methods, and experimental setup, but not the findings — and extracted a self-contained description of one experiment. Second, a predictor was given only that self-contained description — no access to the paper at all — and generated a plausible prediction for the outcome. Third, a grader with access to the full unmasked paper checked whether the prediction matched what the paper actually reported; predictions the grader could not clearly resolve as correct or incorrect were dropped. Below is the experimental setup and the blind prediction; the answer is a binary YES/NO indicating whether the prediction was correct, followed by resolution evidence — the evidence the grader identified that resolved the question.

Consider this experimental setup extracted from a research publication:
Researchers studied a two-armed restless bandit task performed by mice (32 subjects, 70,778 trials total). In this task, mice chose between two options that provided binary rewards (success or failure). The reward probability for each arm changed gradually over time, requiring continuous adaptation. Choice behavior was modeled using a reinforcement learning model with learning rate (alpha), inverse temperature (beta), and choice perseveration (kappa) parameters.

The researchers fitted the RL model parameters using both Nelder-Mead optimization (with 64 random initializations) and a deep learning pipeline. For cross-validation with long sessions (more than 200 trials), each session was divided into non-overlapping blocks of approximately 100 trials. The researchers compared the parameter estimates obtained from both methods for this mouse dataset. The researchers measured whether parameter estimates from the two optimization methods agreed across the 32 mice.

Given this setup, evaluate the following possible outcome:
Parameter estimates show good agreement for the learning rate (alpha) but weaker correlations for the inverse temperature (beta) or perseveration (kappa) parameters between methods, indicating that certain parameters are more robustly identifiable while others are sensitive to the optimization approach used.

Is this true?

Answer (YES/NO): NO